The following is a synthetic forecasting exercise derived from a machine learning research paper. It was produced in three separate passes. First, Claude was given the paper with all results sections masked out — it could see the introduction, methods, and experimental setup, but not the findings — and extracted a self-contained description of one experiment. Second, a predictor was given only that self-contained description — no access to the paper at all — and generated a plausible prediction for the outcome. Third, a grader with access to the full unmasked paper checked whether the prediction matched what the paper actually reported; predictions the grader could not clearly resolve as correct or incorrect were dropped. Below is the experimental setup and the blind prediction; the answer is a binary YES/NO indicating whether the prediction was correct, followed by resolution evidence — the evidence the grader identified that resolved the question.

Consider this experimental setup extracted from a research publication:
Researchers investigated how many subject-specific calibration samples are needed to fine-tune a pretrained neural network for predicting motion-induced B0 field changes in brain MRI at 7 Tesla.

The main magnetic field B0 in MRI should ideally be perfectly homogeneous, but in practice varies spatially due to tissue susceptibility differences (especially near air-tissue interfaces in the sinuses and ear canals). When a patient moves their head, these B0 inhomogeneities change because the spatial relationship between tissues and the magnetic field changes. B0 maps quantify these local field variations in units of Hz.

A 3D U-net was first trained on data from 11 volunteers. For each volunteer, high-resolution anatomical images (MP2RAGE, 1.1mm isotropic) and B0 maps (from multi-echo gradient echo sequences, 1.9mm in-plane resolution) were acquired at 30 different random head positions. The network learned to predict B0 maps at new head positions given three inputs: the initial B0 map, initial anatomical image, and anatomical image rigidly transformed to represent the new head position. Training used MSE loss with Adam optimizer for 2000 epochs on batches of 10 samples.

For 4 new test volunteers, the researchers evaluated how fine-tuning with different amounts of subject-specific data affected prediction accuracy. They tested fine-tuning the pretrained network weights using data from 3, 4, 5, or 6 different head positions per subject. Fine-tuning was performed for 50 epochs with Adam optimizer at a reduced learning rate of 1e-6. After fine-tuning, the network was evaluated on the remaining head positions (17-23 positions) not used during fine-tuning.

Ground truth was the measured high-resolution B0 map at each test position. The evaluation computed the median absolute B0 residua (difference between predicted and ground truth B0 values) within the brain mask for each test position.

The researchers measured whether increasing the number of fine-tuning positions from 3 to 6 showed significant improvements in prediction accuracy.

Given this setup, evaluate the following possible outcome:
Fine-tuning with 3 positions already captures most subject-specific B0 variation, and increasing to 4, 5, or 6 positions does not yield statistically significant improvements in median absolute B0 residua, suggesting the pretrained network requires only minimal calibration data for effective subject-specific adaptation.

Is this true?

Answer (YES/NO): YES